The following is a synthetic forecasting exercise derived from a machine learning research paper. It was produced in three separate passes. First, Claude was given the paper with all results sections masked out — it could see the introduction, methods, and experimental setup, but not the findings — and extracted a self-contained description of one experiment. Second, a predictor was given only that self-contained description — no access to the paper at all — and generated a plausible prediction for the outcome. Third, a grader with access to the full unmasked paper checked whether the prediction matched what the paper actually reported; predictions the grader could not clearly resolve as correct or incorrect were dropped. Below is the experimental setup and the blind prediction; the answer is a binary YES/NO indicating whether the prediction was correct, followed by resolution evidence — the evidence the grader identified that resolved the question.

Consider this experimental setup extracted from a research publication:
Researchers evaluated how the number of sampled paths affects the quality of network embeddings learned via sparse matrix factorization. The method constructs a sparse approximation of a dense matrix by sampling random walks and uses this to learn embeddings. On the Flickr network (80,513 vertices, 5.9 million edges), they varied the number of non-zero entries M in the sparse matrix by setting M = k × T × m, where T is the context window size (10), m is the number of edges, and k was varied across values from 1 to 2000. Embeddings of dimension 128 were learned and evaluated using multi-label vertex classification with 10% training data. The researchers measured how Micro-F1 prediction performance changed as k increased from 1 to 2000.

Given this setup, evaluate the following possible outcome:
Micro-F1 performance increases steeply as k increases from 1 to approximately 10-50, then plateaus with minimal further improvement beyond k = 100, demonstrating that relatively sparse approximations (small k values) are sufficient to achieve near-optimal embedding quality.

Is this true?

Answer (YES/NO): NO